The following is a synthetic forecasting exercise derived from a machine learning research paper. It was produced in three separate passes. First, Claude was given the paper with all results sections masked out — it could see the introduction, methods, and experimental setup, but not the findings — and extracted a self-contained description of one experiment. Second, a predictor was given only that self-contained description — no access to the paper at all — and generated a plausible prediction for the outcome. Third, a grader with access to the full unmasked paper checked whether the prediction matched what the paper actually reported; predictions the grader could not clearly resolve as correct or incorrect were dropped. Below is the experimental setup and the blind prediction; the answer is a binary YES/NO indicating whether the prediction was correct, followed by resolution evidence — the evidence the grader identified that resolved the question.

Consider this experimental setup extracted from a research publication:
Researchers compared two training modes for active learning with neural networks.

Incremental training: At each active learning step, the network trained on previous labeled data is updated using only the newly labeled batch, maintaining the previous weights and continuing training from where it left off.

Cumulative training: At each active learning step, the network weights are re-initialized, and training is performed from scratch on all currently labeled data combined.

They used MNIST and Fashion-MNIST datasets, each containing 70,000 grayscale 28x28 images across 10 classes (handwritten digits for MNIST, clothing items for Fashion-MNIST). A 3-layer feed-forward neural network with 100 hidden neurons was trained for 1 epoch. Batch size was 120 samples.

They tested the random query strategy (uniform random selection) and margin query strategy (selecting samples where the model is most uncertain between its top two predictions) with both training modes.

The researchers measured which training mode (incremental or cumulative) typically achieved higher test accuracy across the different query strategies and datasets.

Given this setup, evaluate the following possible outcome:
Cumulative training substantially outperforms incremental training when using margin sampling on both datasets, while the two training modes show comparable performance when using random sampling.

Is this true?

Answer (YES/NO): NO